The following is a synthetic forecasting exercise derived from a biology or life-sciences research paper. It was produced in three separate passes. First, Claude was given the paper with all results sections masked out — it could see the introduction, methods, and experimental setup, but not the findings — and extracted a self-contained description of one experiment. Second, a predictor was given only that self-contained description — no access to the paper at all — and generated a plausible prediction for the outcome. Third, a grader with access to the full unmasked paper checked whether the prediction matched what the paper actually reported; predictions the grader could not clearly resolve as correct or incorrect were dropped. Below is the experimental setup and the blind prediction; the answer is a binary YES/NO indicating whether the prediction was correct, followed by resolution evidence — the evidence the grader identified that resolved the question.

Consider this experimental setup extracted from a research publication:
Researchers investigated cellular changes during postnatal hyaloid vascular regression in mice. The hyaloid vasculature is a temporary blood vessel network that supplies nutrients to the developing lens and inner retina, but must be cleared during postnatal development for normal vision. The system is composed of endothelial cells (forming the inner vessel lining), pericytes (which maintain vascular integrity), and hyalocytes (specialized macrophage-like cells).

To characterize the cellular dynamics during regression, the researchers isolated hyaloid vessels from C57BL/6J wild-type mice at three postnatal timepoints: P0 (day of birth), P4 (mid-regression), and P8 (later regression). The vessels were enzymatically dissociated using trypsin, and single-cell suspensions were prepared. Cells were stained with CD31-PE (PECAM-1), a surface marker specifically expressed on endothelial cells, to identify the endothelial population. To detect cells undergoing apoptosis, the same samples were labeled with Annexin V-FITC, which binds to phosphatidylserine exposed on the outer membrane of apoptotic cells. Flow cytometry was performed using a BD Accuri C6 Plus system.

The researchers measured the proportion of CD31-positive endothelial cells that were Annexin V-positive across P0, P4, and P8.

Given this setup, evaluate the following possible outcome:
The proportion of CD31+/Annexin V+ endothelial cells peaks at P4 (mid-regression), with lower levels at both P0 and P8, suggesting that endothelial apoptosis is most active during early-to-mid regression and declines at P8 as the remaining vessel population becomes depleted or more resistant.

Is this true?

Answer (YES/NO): NO